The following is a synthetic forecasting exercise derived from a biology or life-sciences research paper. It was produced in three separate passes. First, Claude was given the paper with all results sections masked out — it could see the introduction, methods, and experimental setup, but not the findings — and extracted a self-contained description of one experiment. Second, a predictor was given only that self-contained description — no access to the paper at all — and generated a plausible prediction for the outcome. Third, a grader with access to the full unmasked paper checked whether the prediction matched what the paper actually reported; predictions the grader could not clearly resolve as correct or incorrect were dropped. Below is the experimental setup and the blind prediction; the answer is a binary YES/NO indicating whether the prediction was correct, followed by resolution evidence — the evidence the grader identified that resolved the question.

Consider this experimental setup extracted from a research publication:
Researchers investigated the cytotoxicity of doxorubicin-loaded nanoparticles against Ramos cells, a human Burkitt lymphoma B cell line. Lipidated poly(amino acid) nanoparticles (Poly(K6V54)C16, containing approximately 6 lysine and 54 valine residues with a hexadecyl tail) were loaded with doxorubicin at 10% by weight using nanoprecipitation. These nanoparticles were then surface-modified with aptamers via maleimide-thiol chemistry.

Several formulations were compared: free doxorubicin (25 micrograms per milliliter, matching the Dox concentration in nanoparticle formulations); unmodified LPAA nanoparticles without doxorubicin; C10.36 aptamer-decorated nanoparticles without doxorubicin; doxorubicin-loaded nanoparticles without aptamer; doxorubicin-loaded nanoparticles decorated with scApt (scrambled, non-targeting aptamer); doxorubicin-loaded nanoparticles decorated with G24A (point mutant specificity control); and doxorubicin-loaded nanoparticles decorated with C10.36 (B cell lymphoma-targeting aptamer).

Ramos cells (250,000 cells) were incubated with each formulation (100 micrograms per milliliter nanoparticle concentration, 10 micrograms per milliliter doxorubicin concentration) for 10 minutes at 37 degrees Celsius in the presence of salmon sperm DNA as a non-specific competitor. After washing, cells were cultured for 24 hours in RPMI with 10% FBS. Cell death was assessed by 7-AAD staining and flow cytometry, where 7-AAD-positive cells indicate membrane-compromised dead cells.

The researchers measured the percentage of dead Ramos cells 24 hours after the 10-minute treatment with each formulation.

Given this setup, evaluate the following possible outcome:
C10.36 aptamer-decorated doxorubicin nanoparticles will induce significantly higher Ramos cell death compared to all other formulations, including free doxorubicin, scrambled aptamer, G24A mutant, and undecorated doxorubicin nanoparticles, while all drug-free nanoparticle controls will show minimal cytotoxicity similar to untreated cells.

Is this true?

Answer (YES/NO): NO